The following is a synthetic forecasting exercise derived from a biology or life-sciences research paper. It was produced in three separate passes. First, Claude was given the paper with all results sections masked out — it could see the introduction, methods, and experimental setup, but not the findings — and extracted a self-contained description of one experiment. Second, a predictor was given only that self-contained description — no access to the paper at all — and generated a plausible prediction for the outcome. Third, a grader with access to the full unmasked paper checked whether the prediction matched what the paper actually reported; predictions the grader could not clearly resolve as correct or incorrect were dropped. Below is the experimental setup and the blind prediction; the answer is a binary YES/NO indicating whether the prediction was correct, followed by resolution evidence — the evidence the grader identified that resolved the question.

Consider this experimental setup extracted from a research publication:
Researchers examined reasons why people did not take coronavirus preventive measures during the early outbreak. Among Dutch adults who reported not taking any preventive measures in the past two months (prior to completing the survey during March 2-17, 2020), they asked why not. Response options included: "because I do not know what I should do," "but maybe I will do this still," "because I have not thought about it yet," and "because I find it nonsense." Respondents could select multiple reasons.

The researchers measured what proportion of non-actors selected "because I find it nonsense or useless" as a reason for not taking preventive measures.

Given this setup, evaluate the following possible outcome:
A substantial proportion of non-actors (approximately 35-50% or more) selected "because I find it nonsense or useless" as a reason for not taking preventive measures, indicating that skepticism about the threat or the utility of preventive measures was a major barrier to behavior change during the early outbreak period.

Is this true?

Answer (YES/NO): YES